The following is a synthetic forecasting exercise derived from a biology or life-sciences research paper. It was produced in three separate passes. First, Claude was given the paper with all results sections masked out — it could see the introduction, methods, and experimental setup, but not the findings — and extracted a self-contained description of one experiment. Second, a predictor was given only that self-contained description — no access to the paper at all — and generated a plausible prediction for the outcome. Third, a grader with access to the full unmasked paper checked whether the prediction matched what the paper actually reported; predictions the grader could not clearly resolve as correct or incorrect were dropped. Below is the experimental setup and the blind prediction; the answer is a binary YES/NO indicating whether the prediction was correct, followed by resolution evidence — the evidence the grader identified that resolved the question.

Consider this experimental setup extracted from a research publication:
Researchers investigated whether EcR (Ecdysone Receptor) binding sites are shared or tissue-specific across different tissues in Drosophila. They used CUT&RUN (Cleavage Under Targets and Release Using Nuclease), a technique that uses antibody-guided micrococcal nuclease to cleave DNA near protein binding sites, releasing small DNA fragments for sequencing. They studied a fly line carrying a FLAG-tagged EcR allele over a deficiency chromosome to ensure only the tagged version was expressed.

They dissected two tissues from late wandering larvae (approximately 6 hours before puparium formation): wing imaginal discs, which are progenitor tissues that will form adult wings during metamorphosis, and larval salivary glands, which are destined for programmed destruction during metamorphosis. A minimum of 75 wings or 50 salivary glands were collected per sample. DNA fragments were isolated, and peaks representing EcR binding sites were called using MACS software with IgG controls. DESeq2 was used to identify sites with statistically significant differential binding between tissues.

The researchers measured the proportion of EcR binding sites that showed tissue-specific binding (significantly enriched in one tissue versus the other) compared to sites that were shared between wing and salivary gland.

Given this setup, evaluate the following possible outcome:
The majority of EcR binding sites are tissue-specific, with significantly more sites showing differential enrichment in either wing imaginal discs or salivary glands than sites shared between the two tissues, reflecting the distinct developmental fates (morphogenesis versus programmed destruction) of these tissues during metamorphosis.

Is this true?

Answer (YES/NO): NO